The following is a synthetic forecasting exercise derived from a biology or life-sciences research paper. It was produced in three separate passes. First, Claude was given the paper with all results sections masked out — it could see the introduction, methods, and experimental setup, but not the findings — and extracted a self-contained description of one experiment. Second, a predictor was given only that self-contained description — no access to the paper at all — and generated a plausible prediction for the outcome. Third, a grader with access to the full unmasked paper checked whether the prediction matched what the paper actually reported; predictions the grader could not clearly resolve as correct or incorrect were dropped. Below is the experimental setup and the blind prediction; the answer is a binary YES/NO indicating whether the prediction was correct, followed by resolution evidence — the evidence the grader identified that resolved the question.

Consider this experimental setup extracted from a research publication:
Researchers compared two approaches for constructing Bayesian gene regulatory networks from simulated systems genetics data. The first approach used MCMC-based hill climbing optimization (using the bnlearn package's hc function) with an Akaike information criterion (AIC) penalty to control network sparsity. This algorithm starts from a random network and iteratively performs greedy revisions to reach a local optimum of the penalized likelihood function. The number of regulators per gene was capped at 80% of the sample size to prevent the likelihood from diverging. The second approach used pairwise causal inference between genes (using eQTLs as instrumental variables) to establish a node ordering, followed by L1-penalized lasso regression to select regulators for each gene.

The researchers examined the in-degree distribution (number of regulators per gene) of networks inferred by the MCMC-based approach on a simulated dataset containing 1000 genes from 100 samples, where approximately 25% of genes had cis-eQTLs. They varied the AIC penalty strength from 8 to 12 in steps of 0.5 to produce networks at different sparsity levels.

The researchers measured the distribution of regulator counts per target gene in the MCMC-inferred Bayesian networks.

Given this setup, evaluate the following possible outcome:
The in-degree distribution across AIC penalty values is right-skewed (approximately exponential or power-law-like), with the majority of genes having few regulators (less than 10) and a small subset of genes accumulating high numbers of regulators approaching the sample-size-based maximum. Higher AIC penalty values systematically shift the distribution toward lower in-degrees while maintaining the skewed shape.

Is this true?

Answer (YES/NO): NO